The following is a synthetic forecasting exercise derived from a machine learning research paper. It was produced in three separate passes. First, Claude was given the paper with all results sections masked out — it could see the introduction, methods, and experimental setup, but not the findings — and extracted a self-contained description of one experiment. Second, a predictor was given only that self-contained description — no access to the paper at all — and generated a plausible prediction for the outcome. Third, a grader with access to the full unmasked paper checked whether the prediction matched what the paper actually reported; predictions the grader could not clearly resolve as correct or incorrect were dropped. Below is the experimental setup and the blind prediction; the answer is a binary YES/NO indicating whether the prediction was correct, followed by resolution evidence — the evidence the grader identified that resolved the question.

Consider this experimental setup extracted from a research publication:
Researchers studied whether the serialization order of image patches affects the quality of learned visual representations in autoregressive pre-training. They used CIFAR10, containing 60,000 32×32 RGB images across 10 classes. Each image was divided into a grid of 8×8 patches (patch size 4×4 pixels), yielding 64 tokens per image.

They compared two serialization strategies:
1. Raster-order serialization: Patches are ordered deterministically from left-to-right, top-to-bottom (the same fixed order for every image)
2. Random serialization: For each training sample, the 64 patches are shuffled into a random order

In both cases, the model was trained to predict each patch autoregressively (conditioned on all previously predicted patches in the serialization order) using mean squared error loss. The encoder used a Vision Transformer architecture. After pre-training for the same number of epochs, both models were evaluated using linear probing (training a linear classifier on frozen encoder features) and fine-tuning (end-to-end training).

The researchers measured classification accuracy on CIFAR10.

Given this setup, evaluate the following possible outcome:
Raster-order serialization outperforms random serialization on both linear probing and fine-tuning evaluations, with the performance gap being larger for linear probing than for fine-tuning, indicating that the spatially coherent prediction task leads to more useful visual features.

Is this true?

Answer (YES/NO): NO